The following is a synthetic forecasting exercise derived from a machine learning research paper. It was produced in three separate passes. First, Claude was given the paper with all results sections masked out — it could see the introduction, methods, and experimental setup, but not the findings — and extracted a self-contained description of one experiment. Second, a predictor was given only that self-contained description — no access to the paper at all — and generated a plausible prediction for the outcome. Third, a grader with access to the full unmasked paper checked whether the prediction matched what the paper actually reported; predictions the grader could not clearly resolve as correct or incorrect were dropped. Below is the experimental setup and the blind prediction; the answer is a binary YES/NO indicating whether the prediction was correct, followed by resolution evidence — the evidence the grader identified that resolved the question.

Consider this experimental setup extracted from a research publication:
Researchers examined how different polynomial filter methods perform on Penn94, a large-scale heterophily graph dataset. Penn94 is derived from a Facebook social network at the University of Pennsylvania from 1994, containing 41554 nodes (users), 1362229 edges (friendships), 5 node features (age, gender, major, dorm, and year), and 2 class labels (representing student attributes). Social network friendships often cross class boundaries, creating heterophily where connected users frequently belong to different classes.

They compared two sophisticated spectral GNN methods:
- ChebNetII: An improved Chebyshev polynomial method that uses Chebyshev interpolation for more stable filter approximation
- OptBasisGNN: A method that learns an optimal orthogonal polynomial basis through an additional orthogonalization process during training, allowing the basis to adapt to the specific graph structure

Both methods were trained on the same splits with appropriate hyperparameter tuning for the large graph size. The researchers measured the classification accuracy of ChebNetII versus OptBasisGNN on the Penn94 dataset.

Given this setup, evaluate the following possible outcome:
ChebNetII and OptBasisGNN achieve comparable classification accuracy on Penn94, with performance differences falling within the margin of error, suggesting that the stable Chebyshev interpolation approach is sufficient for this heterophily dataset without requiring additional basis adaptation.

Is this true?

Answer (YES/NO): YES